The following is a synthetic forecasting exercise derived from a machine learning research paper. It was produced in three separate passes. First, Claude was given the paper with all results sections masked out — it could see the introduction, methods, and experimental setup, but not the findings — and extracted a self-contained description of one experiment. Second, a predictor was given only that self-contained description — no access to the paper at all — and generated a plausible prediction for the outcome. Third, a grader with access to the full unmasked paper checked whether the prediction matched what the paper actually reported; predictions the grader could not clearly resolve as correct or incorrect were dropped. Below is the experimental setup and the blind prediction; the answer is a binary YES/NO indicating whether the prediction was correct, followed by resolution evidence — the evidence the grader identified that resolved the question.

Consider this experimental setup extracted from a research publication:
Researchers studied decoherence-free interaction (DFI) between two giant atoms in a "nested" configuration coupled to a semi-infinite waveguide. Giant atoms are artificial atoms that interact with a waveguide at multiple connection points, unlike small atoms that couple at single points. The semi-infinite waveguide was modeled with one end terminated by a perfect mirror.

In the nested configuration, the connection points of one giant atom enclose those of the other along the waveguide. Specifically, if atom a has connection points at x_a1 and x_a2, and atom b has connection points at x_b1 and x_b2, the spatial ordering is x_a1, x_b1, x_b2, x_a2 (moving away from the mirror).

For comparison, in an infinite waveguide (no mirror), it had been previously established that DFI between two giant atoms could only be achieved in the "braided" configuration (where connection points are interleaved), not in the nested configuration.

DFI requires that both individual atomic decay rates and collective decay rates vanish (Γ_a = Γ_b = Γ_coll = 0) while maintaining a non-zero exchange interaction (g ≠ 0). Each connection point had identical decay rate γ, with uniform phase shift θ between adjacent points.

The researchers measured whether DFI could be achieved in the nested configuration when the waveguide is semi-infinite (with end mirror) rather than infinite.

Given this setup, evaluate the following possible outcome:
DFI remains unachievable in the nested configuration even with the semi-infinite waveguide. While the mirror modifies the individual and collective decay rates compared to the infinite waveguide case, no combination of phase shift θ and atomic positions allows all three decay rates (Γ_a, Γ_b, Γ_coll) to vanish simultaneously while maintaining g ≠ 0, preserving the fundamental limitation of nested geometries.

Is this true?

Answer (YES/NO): NO